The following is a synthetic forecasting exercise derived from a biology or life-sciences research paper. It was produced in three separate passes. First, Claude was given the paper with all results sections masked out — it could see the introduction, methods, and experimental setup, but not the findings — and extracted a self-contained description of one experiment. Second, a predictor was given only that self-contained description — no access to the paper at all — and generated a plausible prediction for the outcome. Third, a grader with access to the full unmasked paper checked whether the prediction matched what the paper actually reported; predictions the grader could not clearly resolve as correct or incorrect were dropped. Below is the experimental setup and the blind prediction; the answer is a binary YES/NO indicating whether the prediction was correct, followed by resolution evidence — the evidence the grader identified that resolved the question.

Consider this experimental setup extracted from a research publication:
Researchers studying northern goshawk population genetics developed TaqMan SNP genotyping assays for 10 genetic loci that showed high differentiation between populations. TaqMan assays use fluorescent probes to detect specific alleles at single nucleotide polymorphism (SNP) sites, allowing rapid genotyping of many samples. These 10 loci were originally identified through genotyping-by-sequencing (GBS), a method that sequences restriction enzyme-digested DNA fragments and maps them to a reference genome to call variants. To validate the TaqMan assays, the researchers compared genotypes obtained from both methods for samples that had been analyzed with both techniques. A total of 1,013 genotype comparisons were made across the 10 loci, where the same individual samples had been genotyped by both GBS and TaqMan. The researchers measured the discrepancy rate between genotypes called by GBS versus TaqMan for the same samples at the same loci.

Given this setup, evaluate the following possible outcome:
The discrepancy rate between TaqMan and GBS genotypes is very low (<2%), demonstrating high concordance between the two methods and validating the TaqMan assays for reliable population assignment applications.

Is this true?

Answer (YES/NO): YES